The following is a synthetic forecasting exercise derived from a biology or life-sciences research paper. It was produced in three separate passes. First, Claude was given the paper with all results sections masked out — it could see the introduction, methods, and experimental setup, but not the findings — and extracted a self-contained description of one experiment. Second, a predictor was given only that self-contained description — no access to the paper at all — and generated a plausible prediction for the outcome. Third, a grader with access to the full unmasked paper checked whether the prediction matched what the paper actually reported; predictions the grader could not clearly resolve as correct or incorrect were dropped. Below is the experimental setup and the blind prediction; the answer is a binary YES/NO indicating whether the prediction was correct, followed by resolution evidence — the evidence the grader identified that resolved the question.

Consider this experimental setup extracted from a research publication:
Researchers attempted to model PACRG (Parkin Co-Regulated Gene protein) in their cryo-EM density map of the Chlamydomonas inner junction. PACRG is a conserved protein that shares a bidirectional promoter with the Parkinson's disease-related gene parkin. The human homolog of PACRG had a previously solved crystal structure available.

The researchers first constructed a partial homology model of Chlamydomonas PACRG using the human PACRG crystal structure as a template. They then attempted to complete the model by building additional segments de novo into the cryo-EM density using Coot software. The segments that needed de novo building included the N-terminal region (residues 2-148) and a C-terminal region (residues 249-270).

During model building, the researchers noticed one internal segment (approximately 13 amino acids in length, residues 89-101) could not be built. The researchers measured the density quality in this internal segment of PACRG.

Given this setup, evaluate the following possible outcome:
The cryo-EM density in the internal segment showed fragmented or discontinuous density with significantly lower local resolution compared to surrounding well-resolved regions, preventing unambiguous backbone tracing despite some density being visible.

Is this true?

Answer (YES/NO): NO